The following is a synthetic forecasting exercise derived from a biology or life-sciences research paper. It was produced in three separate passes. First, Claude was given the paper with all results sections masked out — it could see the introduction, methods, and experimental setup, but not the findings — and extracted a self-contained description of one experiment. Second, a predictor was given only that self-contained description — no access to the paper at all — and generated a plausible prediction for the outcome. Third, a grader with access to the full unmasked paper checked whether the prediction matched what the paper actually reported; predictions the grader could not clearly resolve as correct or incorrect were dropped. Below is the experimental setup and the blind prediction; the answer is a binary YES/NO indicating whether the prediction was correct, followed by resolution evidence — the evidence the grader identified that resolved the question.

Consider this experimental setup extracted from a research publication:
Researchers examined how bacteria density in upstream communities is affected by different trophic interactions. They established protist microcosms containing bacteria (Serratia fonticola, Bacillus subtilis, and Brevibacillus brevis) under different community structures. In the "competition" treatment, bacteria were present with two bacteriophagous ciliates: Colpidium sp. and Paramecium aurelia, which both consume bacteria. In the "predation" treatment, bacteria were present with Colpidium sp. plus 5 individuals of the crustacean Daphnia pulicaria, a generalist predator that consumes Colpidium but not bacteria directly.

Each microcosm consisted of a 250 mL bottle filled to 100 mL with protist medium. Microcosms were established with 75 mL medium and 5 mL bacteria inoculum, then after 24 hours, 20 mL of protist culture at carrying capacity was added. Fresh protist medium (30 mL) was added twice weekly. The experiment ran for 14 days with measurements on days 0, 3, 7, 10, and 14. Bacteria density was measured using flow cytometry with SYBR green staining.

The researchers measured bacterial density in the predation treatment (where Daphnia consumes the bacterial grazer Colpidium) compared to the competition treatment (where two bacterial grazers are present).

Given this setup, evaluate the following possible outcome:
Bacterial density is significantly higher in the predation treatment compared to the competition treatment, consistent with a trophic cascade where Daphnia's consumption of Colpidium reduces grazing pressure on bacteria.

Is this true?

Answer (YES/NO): NO